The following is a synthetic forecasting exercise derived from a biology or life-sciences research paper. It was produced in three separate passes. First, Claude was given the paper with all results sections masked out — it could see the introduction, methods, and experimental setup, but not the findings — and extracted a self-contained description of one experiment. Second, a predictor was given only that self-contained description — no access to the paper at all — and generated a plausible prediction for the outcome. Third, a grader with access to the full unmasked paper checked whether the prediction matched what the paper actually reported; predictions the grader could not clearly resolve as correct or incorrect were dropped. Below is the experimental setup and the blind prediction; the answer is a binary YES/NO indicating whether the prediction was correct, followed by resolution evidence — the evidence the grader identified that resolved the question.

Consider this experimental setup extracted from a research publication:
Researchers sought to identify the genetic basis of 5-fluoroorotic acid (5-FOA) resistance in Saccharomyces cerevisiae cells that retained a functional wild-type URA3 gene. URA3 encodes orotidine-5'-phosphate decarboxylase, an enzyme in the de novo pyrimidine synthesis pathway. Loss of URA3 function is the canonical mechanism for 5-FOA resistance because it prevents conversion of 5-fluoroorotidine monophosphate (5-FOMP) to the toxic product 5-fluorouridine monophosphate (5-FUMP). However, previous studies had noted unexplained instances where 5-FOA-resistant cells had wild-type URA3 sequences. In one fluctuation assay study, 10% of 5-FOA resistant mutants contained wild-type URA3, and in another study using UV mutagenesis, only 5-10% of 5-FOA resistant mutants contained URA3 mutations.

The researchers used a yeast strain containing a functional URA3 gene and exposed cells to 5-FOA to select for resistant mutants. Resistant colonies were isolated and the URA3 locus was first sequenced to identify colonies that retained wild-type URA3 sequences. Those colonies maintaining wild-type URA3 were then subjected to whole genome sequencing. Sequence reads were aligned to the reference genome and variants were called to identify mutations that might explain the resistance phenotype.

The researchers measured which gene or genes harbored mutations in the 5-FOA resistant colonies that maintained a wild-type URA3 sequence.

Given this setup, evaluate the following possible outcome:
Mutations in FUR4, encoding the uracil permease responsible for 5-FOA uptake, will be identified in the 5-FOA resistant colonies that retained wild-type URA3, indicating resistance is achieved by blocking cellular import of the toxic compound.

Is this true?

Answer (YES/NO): NO